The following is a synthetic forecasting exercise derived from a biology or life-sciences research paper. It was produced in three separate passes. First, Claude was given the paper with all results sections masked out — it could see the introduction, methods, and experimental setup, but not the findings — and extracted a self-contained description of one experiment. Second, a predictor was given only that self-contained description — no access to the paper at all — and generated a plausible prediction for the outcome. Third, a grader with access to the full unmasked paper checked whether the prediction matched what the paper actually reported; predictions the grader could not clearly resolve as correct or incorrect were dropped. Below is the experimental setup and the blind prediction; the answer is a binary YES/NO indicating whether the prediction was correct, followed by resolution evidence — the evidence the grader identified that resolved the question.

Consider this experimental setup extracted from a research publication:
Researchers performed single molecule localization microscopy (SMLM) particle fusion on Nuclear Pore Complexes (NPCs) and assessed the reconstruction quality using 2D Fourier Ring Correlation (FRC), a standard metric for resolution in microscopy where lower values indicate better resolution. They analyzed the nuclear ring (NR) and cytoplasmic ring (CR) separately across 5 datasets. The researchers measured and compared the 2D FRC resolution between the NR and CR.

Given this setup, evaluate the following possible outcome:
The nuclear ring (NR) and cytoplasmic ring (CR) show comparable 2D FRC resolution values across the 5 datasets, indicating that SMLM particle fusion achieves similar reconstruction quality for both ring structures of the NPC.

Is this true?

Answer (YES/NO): NO